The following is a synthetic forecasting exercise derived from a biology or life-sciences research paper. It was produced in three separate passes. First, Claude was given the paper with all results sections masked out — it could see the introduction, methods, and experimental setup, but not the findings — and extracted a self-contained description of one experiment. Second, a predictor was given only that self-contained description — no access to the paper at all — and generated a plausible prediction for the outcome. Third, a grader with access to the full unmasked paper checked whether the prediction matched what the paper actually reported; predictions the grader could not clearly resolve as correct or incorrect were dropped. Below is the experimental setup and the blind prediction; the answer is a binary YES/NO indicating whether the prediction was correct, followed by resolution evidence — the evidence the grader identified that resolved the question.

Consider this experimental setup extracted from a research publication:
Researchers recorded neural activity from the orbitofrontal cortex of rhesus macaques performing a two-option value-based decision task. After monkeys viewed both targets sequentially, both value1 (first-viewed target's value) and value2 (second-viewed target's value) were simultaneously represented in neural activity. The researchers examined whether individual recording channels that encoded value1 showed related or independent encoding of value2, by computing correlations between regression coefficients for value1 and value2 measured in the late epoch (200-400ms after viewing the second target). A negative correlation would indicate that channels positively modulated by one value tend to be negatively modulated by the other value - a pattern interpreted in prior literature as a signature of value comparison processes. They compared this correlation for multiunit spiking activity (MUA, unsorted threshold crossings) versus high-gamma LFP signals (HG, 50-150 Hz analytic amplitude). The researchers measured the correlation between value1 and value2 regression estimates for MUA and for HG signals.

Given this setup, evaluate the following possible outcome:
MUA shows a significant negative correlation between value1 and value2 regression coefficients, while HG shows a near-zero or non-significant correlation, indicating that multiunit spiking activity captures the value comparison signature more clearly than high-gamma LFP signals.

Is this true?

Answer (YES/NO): NO